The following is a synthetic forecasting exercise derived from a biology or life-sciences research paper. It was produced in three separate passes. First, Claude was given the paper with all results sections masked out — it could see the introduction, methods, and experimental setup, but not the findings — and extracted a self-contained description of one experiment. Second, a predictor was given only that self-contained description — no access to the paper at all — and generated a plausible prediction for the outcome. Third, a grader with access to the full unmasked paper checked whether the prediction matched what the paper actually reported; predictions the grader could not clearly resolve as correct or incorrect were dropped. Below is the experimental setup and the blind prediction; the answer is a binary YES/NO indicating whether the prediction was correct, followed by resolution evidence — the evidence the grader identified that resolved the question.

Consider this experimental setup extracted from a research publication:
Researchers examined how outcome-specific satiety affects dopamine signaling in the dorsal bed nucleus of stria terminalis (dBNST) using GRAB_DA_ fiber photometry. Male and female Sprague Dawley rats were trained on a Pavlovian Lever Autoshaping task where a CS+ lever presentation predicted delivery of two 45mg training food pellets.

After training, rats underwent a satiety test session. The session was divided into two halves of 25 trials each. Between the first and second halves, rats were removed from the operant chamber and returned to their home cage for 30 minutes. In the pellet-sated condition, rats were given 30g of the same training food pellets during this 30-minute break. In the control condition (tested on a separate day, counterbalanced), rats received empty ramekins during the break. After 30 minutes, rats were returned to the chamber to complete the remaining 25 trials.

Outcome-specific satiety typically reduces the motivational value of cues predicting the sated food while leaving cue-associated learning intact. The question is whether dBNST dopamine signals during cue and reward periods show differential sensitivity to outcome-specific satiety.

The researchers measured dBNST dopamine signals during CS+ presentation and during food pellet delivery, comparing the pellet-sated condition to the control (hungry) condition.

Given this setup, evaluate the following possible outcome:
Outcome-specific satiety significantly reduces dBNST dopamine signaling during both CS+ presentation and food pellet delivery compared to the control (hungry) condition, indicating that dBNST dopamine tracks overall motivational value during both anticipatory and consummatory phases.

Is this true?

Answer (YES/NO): NO